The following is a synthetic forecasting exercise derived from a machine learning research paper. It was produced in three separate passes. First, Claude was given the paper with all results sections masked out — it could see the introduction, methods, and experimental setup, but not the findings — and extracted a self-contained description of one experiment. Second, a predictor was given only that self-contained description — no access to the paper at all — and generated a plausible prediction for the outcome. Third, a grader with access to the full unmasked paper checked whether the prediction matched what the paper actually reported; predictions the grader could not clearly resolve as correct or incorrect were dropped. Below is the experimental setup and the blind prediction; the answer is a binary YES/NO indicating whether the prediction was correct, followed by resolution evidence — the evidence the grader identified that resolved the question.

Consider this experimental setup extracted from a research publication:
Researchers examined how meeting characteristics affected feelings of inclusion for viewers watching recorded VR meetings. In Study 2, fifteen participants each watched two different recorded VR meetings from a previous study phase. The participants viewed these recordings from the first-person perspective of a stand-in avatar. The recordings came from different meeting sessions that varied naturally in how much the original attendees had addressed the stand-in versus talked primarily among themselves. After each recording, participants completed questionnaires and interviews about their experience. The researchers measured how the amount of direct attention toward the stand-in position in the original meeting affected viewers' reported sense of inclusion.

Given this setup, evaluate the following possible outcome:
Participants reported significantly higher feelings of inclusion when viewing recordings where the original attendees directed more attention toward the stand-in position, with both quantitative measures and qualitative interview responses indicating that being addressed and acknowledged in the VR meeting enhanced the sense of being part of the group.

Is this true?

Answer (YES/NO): NO